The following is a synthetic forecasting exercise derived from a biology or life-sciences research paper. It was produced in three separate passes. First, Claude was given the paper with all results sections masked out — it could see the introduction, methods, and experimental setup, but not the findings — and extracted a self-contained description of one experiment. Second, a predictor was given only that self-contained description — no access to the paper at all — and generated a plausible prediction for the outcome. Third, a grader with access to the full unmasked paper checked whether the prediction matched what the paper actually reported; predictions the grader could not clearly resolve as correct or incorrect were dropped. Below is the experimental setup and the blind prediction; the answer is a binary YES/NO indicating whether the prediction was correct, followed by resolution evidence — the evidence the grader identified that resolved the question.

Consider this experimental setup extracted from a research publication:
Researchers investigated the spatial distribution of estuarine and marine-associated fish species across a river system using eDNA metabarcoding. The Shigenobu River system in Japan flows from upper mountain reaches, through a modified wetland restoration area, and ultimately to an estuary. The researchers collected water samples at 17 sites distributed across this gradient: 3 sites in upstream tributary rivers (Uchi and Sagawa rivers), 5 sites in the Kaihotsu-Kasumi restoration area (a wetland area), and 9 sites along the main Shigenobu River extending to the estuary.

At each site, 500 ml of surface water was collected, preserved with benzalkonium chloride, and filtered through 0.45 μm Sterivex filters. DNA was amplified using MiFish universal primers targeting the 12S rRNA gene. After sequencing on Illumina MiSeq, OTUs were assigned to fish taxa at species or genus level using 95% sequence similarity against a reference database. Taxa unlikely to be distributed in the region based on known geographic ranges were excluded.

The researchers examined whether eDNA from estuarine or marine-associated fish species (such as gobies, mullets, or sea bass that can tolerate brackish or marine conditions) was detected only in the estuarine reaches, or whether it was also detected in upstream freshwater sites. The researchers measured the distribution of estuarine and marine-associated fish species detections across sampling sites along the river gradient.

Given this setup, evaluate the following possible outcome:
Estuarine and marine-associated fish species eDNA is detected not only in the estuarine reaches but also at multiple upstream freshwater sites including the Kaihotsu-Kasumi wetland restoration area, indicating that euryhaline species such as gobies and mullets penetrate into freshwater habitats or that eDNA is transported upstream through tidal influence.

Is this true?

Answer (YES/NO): NO